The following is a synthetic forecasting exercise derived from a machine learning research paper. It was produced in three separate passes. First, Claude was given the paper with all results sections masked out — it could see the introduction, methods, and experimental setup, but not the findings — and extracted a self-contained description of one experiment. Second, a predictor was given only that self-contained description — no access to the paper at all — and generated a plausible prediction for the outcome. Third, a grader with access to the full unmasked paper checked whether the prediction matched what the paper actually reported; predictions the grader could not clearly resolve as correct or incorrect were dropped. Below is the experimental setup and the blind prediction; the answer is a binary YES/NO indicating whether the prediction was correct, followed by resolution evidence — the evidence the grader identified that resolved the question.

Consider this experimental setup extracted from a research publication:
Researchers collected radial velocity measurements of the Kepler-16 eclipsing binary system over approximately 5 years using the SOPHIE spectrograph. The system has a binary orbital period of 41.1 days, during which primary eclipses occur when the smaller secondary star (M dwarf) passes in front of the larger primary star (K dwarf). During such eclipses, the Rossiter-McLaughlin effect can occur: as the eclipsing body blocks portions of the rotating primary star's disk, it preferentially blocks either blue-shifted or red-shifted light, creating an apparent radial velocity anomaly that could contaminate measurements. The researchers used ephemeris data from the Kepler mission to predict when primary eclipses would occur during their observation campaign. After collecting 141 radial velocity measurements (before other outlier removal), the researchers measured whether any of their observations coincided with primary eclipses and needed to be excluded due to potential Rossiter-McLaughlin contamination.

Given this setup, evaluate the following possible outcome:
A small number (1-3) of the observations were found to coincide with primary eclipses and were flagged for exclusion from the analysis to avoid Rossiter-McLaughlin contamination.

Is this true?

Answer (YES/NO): NO